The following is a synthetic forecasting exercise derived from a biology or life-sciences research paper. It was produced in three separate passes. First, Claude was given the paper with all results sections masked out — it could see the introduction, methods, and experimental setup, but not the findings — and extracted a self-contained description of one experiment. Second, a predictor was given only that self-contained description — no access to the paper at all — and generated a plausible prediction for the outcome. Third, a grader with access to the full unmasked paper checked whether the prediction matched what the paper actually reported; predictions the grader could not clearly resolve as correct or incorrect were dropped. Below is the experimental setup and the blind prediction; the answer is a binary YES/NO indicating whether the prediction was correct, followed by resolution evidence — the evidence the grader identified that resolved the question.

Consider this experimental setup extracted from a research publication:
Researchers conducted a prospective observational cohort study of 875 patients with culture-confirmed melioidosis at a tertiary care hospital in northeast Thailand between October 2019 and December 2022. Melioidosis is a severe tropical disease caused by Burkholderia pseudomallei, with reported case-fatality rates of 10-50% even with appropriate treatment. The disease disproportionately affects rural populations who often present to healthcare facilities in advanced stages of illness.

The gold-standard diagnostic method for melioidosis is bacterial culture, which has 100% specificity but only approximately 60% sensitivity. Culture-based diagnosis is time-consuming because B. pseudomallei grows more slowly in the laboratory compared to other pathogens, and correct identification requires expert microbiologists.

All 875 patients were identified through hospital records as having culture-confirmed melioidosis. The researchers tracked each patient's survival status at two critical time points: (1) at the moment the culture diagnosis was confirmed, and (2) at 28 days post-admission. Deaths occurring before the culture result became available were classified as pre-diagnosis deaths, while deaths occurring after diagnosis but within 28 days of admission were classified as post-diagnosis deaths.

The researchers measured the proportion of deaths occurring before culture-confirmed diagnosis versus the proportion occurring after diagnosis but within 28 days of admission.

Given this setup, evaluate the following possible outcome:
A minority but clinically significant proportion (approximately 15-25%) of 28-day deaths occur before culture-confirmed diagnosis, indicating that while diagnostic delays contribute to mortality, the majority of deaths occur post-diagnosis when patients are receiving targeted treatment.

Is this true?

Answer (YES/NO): NO